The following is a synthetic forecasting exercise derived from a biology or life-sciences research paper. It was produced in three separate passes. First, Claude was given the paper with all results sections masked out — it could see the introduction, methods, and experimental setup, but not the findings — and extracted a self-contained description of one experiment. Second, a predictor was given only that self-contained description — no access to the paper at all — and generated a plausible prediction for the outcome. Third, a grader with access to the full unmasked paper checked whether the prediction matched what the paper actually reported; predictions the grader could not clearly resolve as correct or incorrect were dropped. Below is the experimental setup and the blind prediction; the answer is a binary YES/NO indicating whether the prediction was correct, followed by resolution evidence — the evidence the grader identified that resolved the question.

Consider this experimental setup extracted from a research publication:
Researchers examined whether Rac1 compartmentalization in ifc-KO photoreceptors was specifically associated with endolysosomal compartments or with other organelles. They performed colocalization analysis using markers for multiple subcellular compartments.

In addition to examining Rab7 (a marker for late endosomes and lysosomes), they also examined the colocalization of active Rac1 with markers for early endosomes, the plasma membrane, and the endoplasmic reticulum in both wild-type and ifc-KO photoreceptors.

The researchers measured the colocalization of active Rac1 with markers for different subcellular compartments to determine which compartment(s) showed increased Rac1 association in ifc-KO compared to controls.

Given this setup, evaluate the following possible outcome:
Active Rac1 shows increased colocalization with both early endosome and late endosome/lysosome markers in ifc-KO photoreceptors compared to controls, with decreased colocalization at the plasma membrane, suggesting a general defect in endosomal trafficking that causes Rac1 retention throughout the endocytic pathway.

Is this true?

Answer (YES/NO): NO